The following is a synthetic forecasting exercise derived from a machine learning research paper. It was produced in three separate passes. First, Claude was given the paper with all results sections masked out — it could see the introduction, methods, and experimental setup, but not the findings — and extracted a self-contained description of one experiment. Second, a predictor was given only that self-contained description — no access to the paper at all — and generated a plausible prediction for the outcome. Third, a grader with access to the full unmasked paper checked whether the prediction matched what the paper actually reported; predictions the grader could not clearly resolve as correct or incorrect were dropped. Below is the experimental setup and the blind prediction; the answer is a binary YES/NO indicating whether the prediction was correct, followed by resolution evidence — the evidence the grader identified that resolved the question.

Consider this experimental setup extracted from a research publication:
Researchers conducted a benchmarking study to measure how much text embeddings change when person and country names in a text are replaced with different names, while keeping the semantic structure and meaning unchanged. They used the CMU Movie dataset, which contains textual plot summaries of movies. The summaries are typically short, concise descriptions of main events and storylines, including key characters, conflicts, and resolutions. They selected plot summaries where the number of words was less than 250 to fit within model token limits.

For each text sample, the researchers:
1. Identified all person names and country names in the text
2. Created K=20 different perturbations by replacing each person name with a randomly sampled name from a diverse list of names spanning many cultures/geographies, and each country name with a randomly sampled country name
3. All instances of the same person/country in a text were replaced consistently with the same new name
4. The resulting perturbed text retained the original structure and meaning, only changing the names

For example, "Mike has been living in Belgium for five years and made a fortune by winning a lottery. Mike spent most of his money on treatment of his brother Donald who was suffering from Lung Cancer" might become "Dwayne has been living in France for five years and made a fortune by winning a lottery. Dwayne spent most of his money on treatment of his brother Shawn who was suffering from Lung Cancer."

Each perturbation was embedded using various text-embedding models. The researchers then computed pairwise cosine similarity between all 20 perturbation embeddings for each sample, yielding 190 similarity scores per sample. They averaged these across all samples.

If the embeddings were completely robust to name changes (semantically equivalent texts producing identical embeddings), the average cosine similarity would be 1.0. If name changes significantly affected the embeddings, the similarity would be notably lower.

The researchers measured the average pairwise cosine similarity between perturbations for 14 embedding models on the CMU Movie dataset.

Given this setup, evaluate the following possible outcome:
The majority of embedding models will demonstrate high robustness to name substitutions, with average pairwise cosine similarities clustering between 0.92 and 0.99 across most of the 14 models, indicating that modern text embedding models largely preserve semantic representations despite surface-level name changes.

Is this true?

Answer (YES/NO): NO